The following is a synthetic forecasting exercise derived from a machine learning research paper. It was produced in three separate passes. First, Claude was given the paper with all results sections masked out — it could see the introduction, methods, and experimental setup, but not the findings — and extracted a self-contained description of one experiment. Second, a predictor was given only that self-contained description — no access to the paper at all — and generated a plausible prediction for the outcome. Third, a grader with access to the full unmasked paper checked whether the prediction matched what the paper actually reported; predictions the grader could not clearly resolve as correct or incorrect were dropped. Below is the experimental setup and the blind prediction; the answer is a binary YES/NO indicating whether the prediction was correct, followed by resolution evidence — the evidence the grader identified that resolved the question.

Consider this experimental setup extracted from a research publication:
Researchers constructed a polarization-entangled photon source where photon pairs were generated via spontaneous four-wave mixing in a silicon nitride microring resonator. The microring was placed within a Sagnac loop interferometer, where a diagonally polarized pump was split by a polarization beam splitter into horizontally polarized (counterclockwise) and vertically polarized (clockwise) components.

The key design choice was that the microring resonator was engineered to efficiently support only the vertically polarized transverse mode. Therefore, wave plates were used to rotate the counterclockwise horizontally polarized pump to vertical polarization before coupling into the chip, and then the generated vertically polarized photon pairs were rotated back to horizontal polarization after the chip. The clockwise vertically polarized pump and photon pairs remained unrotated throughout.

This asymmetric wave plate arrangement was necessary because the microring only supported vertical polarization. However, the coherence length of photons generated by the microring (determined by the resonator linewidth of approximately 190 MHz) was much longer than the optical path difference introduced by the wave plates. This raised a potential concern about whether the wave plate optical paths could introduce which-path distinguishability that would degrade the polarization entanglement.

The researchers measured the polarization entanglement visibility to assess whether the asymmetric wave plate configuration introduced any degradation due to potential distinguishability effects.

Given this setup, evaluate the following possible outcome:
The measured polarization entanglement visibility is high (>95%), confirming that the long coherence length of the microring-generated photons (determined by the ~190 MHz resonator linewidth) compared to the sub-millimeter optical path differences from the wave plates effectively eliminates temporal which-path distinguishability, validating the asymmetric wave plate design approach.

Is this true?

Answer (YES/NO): NO